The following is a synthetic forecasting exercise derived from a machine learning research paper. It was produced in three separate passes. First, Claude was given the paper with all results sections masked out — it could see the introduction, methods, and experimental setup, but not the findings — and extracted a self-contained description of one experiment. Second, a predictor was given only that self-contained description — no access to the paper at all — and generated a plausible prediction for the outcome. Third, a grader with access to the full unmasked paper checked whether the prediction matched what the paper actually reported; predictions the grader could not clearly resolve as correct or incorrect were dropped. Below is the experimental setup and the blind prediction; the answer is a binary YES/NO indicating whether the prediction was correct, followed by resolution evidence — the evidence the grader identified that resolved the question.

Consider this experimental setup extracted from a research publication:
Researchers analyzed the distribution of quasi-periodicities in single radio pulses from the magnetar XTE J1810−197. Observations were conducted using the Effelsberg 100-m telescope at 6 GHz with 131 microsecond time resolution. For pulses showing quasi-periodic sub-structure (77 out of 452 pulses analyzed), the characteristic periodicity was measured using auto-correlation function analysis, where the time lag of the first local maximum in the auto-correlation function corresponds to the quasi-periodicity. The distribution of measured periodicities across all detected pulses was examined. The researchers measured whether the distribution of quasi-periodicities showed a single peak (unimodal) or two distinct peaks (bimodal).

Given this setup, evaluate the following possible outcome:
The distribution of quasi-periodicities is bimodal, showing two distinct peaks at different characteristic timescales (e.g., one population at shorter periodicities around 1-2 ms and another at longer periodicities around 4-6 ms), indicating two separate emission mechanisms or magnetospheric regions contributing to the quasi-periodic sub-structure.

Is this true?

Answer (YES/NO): YES